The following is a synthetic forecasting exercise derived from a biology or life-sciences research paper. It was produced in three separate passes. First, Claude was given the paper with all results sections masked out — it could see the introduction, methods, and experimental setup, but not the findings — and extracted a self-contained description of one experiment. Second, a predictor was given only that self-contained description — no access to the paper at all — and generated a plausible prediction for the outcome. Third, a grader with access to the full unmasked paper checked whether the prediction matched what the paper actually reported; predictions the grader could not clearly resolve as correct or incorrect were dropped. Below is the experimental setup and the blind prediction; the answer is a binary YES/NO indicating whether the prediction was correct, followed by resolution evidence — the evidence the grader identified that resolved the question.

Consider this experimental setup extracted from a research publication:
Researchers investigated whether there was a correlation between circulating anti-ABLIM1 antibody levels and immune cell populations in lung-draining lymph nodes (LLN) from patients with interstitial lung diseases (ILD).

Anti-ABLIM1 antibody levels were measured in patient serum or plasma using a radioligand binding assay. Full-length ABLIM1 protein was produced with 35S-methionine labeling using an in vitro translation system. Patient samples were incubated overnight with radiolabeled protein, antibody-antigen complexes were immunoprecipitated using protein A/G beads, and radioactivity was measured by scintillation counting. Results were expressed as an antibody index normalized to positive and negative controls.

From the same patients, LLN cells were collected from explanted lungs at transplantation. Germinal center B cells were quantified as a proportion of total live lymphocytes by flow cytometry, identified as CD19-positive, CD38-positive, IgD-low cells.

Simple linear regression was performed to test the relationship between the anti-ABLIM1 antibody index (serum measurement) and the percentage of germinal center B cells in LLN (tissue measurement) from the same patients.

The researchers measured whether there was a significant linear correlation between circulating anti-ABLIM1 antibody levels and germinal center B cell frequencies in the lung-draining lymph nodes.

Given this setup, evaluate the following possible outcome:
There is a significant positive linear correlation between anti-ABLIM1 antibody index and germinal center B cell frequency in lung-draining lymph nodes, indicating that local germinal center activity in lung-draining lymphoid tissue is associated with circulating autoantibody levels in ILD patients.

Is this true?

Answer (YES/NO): NO